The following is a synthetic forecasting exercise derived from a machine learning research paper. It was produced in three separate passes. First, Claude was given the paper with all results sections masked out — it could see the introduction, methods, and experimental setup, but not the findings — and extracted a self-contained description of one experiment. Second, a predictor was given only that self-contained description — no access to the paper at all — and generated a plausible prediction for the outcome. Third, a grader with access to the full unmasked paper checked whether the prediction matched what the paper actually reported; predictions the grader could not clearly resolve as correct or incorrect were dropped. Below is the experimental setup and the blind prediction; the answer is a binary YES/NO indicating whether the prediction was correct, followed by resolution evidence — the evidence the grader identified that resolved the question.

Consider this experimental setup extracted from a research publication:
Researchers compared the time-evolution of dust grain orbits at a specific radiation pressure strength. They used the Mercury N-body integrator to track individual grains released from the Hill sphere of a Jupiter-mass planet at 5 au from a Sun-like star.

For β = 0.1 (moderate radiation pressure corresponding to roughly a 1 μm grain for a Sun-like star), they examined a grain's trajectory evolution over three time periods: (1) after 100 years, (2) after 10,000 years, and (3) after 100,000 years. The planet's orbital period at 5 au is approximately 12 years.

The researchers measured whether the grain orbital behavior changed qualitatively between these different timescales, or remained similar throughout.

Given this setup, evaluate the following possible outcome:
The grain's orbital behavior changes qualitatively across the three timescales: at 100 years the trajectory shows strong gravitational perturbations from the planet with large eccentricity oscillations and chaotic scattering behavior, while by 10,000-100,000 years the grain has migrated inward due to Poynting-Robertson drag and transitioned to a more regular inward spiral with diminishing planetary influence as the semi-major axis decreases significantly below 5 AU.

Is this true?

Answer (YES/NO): NO